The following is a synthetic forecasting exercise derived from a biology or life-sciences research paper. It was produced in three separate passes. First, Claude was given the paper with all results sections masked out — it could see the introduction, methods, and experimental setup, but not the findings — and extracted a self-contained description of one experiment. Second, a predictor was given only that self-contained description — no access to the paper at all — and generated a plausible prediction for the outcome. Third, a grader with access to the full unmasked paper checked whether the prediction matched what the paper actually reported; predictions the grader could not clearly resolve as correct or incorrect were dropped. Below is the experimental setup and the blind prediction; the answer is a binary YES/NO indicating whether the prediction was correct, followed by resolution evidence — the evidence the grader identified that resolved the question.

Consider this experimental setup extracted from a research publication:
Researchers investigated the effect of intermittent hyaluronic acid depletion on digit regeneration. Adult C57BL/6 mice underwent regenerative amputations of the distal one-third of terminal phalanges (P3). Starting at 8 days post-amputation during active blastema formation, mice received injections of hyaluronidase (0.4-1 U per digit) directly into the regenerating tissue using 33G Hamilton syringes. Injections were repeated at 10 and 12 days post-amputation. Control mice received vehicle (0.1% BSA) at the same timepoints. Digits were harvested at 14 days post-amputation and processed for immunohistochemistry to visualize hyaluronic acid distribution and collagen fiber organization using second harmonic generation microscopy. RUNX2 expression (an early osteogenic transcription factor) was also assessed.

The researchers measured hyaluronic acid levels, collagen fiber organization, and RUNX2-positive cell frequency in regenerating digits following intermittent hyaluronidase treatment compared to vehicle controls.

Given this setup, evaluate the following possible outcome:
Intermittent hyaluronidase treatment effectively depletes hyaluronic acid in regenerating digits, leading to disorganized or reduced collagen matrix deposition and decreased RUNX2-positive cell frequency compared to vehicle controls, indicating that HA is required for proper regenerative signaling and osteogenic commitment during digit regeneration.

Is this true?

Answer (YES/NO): NO